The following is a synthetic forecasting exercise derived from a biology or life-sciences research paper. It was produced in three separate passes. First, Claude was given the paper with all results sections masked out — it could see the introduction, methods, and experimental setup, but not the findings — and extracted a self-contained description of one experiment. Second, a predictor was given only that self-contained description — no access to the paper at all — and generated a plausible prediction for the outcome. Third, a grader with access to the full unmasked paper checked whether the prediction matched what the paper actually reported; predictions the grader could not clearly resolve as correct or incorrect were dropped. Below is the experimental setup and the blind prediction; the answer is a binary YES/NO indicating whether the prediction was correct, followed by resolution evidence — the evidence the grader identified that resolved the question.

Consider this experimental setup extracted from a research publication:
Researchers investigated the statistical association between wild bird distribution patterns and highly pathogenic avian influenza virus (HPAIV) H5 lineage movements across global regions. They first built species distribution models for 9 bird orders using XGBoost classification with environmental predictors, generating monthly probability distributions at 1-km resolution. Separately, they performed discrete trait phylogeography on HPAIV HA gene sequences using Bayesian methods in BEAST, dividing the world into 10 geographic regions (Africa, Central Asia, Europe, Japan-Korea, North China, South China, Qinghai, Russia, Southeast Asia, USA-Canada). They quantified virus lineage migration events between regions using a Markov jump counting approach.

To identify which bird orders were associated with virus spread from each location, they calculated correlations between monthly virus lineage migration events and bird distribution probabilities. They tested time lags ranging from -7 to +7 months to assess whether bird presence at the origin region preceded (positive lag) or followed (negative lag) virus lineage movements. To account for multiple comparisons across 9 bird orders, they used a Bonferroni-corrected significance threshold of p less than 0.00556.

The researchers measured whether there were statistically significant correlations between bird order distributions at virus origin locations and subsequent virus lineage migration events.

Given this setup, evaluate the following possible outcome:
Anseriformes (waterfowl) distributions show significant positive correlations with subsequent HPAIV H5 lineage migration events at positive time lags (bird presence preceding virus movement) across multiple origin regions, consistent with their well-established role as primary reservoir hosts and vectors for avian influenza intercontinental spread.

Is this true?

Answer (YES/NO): NO